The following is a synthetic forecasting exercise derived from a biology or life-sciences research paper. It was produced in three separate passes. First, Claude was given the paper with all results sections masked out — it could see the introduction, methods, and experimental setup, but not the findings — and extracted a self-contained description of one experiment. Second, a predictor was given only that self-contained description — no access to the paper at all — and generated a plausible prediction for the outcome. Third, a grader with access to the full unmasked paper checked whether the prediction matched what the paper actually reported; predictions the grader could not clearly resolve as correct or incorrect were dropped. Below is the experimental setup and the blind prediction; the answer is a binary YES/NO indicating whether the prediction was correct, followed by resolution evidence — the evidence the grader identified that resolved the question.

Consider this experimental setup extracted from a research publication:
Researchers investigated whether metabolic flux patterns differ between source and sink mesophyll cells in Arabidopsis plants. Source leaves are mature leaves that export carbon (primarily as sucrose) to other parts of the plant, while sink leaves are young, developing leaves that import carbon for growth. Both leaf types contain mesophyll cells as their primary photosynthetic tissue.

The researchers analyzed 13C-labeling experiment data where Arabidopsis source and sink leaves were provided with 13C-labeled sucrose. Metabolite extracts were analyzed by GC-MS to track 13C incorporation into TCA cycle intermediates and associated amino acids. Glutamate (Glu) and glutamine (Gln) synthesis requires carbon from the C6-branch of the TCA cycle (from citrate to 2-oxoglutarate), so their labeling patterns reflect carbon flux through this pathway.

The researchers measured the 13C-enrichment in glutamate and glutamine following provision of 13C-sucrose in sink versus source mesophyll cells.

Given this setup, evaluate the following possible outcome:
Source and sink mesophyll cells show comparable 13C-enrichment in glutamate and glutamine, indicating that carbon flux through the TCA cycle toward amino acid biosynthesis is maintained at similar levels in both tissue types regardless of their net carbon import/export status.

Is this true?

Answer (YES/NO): NO